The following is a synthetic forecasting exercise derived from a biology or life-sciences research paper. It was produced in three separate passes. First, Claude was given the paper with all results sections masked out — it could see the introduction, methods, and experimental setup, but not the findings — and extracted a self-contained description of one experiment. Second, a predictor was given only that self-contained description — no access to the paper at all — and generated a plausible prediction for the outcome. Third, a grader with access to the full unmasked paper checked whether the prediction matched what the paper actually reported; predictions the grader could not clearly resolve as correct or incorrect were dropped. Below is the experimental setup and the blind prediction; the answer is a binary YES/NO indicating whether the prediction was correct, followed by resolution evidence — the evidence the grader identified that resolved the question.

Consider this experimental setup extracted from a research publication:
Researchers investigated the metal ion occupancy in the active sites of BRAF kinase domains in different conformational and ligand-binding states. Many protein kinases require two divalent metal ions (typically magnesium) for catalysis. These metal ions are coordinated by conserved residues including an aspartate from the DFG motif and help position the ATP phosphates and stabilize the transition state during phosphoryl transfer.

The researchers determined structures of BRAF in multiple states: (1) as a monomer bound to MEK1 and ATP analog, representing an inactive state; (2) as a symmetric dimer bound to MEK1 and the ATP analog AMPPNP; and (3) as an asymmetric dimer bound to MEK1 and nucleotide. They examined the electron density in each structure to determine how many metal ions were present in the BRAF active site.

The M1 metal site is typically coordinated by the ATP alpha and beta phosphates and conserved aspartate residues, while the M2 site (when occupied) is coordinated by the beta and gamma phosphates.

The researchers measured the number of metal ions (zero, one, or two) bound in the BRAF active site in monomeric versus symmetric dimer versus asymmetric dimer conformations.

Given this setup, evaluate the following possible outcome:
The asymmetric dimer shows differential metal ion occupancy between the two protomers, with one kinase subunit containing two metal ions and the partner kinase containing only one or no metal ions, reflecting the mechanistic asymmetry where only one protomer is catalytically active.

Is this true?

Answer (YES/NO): YES